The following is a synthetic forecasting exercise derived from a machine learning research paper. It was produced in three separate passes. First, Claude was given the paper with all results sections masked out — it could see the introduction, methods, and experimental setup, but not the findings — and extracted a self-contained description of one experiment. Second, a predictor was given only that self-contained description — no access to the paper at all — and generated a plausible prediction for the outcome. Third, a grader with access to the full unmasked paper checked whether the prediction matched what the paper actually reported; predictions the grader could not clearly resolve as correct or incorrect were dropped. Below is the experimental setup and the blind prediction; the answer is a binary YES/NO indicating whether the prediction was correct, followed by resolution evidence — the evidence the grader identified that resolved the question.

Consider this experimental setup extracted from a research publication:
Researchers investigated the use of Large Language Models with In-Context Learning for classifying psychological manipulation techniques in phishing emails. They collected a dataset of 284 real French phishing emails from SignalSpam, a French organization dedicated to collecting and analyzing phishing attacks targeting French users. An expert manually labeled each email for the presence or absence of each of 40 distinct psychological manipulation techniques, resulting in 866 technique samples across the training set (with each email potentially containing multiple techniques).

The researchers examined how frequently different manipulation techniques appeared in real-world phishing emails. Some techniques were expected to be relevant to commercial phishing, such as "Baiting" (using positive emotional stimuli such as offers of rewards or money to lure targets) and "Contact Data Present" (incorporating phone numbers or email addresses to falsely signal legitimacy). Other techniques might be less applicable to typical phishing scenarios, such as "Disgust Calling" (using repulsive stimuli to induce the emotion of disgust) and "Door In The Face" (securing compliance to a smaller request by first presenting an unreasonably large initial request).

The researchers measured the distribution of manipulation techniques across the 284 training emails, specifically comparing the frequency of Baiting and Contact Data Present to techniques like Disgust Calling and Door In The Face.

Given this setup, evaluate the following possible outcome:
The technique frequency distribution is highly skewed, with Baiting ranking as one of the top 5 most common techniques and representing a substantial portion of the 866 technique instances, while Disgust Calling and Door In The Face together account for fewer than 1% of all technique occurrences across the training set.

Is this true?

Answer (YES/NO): YES